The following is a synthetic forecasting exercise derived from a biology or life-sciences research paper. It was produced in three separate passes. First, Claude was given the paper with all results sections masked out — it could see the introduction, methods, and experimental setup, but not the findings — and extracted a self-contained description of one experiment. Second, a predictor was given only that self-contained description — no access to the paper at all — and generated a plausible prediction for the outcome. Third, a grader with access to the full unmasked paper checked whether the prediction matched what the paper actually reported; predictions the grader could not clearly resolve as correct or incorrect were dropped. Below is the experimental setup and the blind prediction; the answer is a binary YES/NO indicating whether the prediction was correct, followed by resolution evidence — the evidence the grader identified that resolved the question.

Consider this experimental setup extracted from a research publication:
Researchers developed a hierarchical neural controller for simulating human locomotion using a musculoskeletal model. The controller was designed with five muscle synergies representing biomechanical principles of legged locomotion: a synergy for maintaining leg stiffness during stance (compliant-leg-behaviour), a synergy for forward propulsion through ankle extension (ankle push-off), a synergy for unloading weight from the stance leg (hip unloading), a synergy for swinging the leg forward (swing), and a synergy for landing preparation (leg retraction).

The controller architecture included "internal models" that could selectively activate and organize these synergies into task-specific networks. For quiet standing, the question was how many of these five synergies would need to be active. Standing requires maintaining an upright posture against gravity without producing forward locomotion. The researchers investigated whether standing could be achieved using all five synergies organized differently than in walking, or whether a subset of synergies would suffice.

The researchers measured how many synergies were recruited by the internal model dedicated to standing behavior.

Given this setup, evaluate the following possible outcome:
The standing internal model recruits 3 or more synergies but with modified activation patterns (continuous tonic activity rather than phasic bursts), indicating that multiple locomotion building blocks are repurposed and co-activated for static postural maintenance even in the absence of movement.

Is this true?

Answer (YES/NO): NO